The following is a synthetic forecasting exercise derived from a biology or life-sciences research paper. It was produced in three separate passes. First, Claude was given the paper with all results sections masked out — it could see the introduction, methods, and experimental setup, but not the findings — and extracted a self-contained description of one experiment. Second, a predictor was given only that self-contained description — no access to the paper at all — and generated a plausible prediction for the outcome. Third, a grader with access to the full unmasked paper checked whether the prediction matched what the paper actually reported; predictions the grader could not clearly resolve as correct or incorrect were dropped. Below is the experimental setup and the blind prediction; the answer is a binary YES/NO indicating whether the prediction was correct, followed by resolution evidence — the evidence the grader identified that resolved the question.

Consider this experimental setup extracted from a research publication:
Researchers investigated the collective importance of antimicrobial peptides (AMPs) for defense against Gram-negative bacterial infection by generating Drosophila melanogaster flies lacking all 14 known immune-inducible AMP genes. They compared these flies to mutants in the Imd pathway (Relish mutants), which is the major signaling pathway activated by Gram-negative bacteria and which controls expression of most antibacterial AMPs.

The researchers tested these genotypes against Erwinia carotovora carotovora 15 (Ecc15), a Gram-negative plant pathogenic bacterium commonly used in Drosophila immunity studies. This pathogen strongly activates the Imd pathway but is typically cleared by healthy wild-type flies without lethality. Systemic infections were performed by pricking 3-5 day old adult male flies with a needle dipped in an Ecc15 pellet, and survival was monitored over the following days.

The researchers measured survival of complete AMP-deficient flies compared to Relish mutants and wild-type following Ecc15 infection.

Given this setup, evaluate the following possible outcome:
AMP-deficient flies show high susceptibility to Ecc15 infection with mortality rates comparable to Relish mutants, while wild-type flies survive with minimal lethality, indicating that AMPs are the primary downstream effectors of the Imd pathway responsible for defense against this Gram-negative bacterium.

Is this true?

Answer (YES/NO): YES